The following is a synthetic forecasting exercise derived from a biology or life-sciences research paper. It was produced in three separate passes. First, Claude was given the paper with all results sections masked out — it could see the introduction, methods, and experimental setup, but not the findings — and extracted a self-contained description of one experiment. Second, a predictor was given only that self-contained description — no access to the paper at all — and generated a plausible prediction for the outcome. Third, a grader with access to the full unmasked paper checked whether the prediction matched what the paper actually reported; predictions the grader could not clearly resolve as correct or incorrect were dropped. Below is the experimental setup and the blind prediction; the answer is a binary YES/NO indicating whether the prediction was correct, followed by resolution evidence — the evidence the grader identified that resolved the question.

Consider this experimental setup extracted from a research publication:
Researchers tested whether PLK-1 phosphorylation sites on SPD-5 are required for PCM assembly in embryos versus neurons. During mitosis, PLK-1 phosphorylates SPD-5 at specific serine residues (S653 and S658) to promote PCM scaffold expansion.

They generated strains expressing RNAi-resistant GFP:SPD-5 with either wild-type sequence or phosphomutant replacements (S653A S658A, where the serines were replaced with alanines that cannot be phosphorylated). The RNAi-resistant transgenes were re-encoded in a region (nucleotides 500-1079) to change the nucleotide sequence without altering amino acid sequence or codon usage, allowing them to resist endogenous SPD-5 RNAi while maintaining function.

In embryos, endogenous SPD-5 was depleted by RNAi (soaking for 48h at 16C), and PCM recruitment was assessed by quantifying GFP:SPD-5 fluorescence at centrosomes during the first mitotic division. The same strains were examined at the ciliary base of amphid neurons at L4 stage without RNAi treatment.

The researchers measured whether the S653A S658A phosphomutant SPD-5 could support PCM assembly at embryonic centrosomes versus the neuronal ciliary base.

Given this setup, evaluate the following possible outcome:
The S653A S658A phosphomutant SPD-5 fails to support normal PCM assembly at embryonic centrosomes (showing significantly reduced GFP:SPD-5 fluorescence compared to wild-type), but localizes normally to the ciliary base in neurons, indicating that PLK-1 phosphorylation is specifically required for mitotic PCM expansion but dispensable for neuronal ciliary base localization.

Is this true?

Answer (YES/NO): YES